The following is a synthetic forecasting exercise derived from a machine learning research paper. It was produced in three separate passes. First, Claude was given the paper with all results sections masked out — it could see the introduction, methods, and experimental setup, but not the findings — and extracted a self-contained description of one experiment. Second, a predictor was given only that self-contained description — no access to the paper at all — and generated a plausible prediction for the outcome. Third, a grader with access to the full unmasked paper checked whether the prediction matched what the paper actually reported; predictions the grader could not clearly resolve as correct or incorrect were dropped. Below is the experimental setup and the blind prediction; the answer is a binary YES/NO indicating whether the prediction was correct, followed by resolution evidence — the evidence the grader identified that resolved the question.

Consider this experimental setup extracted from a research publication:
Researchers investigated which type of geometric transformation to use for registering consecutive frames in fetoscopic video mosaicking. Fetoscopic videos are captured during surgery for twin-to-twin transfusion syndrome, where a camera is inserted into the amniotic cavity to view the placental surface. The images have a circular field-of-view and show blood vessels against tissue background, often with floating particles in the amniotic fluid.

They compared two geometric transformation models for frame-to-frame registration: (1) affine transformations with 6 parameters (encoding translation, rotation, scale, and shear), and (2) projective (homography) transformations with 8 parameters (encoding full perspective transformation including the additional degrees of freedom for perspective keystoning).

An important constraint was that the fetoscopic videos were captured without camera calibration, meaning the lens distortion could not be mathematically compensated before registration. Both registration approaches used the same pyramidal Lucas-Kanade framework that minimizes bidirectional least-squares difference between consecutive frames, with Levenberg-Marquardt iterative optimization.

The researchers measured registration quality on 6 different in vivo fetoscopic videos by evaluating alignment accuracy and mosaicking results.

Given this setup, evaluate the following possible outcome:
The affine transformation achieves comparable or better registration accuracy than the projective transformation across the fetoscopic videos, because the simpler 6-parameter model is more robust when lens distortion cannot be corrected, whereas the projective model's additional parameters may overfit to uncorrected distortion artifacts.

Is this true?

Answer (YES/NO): YES